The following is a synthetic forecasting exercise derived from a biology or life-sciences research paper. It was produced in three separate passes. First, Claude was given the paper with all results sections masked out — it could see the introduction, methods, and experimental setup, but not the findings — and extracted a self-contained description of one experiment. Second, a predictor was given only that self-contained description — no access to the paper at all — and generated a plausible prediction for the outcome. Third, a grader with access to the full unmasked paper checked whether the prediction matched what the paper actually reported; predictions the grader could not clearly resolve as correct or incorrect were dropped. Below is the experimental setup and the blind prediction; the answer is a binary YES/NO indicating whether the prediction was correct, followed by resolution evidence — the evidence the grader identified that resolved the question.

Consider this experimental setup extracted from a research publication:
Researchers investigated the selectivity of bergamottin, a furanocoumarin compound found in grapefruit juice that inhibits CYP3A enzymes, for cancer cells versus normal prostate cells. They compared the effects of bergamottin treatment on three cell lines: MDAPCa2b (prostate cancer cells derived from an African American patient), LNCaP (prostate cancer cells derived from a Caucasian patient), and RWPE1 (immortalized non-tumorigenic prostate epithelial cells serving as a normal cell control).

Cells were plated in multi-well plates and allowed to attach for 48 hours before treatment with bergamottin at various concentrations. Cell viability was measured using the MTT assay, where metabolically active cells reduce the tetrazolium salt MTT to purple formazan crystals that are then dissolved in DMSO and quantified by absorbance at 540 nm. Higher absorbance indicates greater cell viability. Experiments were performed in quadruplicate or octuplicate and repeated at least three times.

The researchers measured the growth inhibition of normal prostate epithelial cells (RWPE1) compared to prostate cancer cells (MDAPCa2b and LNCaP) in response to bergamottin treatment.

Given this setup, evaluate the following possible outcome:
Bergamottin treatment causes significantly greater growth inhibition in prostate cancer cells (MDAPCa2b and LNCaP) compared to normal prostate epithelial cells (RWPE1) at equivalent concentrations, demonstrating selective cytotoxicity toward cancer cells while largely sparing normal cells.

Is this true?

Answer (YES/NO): YES